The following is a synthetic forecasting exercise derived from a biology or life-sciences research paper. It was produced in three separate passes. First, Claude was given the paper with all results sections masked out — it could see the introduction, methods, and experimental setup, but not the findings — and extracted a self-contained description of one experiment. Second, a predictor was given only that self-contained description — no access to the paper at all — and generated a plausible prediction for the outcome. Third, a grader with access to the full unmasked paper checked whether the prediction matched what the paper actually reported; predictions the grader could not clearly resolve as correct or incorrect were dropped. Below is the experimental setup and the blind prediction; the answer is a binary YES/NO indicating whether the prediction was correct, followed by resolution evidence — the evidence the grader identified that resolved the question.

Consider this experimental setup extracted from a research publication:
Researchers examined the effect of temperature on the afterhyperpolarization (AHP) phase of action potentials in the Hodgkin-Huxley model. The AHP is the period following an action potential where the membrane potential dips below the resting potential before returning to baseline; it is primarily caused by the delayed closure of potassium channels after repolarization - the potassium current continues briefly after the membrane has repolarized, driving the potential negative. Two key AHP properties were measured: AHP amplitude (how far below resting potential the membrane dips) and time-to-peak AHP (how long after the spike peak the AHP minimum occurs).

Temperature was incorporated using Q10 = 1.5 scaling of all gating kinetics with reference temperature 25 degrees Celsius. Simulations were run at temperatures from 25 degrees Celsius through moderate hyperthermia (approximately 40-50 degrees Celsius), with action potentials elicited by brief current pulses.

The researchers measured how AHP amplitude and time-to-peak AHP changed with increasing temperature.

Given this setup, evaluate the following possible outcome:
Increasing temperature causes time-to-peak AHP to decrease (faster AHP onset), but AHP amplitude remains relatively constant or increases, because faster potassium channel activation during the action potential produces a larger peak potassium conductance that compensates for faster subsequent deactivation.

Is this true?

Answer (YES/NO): NO